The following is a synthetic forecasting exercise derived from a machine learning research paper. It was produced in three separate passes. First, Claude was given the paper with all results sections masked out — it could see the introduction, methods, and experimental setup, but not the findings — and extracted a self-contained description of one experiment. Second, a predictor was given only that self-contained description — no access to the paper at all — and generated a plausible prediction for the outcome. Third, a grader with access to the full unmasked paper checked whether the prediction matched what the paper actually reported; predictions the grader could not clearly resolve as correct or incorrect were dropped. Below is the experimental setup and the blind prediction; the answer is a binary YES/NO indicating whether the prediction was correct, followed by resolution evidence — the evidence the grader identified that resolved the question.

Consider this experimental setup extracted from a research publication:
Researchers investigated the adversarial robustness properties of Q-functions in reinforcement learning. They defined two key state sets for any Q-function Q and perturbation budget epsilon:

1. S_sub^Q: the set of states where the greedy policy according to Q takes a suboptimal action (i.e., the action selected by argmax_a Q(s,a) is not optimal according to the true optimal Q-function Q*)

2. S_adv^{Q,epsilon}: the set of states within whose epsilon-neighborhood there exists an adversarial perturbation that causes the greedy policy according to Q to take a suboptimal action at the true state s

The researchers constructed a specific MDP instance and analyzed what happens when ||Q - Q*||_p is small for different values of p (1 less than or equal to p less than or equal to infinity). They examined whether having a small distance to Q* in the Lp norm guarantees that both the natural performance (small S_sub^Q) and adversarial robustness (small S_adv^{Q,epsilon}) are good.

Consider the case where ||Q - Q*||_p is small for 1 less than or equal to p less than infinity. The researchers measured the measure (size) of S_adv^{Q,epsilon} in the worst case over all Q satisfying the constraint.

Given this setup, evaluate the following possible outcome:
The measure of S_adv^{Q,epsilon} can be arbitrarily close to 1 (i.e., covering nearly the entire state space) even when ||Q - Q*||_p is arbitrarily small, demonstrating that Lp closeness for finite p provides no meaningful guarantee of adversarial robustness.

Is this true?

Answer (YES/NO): NO